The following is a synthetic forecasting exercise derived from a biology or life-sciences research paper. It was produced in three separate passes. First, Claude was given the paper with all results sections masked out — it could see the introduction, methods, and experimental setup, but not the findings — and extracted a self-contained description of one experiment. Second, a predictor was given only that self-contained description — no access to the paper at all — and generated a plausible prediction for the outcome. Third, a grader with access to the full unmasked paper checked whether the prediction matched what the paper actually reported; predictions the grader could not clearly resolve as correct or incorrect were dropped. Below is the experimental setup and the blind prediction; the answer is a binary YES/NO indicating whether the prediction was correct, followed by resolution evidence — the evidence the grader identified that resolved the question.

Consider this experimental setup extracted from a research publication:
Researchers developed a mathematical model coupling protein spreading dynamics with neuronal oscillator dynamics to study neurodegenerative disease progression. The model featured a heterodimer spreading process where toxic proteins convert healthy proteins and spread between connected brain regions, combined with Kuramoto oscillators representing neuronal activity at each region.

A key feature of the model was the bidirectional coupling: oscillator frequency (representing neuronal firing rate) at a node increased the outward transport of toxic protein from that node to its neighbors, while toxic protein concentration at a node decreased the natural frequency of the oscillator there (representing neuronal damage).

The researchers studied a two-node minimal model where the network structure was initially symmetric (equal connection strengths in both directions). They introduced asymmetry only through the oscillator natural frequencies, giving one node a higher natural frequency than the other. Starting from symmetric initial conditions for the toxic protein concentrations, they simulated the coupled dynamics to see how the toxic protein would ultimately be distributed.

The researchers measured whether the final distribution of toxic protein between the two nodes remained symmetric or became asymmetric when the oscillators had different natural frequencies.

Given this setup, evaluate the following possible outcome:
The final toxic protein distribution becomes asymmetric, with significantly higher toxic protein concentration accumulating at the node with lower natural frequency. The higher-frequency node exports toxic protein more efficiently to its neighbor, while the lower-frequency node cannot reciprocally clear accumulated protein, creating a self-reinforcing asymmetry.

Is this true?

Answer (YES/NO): NO